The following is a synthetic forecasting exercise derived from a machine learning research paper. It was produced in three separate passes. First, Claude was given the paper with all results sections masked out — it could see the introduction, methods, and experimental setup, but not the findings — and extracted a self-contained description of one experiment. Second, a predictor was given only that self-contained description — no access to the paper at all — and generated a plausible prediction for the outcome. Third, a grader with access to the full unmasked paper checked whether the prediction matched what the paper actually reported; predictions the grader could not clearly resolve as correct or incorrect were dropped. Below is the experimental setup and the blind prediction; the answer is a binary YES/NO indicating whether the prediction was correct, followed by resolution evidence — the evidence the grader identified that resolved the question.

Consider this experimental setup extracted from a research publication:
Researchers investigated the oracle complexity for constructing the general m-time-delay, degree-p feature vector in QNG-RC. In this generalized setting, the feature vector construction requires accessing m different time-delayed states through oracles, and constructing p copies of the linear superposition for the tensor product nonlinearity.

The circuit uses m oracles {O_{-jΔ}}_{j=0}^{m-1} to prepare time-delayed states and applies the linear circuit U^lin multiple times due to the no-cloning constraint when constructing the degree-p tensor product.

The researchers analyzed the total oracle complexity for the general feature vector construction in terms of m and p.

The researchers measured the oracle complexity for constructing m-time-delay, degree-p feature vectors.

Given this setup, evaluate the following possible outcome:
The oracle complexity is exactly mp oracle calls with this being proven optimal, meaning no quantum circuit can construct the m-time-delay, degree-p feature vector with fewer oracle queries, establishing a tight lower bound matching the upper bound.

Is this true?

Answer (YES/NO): NO